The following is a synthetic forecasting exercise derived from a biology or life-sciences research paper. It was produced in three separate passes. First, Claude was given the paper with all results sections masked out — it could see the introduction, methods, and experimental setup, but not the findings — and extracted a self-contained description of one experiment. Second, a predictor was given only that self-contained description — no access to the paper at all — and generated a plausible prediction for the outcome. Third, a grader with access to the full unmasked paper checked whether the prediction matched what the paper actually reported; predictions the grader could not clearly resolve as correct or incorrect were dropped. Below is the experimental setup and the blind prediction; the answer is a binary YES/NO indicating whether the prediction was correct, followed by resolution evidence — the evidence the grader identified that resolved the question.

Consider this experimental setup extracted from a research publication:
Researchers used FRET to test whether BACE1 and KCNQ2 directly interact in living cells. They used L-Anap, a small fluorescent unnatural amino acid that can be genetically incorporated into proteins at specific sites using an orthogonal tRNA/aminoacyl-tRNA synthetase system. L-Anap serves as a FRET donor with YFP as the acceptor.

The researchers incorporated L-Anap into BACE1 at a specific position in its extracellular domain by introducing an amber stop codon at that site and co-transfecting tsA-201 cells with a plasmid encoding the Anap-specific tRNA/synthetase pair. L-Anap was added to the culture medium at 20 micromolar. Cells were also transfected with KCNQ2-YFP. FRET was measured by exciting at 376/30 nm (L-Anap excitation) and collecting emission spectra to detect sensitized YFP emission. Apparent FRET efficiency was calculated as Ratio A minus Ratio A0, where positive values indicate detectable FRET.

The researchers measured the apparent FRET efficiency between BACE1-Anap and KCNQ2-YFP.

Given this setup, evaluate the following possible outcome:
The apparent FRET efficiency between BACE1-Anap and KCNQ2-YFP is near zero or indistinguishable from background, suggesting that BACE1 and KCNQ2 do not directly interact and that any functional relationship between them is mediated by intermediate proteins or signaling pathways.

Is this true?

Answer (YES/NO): NO